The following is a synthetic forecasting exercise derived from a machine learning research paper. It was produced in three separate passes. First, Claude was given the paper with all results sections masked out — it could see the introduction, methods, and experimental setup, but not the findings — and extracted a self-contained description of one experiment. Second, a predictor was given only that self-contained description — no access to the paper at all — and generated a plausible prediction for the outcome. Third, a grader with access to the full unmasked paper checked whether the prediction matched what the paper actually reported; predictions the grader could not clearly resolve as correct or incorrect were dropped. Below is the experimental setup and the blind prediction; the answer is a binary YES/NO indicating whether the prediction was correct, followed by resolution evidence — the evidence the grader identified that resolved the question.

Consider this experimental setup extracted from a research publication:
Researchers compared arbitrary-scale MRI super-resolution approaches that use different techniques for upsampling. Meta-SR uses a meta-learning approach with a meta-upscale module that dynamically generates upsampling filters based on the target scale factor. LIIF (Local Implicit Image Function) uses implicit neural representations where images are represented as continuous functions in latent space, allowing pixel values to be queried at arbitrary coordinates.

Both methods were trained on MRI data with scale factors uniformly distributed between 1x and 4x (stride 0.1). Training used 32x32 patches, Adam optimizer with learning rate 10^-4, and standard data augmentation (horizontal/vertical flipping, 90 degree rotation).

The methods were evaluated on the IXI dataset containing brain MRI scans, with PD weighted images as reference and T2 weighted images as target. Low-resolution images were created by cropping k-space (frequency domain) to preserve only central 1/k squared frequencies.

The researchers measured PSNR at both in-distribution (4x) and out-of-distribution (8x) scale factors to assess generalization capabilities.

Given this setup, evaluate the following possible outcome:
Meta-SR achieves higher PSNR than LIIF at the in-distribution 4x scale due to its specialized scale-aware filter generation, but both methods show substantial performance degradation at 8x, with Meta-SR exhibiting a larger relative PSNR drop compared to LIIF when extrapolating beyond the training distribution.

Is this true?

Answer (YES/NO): NO